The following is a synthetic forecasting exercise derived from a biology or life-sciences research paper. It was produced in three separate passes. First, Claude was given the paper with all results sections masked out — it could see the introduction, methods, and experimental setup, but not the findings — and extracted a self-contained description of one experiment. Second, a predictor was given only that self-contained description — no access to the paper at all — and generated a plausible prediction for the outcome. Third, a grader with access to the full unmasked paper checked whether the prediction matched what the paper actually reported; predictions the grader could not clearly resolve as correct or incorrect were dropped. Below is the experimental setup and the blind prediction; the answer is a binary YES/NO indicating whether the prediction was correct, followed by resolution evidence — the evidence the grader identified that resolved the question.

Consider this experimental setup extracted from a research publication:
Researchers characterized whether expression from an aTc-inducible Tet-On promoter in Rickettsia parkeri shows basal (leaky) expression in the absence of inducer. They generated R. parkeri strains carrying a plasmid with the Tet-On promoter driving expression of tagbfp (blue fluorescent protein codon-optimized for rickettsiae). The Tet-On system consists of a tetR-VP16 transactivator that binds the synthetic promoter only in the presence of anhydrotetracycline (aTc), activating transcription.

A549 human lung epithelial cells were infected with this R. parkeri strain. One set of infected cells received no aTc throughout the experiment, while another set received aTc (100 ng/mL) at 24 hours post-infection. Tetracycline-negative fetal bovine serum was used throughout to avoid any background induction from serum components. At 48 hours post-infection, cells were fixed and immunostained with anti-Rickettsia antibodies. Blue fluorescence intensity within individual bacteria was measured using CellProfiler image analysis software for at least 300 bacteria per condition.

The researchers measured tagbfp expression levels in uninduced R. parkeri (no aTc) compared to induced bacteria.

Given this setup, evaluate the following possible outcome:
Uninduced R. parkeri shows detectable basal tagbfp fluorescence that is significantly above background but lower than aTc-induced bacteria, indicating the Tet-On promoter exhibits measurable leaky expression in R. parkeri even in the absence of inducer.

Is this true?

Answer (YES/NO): NO